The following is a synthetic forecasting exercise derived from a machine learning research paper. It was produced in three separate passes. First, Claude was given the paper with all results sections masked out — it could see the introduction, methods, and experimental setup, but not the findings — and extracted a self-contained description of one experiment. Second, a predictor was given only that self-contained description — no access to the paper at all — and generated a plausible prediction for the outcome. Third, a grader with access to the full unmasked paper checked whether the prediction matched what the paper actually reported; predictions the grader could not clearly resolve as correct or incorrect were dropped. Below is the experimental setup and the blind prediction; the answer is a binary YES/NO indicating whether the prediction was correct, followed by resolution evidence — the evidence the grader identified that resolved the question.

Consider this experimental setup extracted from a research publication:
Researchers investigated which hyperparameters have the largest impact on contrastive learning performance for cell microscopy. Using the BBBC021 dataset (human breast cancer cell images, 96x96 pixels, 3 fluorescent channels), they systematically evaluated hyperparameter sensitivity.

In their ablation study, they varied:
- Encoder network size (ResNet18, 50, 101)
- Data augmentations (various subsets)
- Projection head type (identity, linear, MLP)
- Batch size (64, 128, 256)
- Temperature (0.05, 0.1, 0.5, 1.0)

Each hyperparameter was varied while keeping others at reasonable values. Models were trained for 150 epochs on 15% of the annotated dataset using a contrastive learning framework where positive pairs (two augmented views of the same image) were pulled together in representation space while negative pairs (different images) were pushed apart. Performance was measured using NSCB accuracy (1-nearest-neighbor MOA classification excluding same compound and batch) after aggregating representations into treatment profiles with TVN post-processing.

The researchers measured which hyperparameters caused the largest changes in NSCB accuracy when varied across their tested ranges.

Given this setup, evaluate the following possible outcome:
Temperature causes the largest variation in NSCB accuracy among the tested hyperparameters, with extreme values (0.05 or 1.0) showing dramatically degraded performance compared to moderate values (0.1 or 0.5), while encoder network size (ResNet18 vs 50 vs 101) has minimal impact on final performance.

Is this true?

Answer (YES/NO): NO